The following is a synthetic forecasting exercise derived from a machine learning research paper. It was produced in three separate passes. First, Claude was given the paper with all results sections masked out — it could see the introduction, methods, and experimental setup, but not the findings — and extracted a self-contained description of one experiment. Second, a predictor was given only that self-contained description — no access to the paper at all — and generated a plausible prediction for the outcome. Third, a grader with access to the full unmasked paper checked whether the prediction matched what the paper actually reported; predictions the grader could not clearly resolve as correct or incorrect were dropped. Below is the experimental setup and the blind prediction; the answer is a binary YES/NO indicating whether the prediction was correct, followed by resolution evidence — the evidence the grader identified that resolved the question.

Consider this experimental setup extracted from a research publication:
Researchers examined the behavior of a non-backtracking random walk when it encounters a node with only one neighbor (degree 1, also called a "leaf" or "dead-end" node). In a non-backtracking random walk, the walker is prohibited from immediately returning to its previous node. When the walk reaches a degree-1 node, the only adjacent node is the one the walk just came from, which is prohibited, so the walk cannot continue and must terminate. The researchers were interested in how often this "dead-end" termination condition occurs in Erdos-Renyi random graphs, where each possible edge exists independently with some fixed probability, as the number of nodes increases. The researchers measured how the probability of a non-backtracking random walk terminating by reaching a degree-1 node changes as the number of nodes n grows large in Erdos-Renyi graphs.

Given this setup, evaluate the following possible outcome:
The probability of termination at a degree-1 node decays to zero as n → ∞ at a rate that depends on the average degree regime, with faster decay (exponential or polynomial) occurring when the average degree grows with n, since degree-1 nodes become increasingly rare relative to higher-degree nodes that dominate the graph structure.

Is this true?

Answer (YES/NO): NO